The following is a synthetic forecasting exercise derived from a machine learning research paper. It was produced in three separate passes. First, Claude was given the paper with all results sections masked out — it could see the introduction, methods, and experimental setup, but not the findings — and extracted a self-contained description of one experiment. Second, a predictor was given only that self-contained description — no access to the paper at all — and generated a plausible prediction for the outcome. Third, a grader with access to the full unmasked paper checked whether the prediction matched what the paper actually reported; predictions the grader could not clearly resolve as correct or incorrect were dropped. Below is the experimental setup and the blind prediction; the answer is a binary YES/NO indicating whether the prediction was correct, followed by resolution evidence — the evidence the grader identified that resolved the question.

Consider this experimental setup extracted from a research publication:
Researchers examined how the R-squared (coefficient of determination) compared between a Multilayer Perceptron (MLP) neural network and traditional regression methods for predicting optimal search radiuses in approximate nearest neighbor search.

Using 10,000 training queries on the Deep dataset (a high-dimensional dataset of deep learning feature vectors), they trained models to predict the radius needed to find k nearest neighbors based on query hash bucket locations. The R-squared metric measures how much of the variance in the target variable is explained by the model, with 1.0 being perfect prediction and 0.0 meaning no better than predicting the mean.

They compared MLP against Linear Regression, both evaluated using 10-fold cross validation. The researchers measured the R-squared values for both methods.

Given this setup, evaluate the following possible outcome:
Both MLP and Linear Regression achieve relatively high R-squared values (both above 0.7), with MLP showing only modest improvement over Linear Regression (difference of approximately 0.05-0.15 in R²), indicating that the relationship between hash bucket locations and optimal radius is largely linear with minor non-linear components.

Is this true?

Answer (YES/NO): NO